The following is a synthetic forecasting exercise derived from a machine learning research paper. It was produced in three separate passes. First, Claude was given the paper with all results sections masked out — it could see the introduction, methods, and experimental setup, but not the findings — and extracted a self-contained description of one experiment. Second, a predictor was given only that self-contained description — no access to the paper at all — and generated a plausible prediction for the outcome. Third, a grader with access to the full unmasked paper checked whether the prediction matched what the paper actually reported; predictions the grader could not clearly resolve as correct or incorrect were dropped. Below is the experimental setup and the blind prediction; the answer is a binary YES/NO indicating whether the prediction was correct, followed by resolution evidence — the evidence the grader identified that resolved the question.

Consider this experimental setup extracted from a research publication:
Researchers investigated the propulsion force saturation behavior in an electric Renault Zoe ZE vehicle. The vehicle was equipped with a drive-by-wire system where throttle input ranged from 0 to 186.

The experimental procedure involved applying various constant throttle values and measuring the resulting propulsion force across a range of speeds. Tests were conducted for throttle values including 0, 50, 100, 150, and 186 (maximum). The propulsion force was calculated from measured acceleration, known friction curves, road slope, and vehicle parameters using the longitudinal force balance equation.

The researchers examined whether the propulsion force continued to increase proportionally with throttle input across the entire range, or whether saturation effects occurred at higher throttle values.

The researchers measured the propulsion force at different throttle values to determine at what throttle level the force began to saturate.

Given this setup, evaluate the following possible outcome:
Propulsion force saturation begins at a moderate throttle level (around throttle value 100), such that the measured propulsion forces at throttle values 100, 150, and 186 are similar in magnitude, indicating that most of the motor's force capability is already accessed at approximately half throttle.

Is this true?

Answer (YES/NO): NO